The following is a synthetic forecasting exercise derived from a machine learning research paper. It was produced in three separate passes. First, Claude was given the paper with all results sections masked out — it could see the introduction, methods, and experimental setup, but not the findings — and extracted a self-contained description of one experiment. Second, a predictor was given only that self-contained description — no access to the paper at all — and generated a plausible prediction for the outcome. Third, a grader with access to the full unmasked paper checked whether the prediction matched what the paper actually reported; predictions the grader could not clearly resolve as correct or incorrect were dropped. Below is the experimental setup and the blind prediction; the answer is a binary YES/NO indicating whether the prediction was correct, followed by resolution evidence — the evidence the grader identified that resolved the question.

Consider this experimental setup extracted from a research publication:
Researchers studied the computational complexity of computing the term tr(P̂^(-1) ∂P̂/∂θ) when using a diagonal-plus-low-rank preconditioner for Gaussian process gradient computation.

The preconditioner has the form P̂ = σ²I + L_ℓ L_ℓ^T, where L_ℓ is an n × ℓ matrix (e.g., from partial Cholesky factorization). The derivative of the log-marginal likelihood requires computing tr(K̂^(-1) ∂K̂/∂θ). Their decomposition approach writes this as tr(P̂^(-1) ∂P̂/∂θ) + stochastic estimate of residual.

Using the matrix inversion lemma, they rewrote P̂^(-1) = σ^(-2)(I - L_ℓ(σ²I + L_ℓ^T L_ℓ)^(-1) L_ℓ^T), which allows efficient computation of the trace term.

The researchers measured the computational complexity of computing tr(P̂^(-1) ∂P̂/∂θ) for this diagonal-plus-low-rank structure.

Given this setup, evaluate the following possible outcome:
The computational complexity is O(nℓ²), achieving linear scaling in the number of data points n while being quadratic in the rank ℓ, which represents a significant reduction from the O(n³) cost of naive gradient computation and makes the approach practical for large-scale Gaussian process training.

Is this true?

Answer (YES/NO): YES